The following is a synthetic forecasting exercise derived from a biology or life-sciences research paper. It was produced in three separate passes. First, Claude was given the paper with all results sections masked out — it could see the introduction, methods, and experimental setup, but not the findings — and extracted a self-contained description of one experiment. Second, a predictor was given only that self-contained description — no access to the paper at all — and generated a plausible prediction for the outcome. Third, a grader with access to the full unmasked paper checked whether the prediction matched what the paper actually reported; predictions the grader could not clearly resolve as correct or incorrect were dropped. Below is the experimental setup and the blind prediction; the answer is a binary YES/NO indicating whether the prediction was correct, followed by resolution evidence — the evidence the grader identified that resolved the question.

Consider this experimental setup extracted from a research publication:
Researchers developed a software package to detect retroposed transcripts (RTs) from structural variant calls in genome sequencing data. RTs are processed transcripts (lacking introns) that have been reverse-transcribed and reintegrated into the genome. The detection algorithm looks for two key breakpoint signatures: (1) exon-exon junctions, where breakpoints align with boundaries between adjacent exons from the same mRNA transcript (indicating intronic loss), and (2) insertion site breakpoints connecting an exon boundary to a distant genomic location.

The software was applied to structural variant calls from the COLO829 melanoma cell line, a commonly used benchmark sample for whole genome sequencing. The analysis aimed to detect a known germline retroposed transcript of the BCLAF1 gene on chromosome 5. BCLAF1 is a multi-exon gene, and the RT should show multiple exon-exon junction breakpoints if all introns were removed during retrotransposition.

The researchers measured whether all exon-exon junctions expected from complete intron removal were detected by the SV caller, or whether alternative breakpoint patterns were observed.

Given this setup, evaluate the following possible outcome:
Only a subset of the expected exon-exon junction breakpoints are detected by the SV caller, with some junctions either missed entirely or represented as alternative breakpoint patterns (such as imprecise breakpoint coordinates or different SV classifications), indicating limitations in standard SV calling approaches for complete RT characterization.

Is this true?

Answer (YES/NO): YES